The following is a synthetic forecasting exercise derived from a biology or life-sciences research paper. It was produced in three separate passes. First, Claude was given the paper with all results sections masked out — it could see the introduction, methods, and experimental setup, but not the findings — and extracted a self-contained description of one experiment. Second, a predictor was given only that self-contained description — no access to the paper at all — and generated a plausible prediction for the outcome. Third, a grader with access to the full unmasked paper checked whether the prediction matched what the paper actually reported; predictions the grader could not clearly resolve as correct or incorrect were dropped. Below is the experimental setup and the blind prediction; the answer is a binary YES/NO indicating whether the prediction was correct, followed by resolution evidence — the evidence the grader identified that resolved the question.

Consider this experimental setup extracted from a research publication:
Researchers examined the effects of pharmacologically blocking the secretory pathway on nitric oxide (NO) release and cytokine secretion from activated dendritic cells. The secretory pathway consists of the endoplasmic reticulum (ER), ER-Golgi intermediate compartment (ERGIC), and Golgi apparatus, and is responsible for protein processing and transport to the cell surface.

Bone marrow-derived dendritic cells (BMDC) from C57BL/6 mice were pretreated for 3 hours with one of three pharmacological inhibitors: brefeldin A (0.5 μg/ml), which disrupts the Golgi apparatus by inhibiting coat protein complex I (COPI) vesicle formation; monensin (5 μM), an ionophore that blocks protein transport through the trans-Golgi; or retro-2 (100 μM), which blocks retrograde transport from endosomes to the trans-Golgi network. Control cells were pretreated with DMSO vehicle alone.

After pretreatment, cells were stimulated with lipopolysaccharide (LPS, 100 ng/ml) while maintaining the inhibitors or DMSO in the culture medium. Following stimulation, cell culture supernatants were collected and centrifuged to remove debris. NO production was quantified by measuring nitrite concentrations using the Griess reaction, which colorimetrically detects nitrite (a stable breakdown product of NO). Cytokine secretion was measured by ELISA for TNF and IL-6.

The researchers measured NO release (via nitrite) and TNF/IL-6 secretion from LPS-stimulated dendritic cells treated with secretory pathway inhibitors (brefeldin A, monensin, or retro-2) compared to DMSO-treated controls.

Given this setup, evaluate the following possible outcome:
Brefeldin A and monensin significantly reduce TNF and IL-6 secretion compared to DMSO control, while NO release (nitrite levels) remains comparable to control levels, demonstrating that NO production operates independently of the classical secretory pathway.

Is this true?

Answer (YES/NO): NO